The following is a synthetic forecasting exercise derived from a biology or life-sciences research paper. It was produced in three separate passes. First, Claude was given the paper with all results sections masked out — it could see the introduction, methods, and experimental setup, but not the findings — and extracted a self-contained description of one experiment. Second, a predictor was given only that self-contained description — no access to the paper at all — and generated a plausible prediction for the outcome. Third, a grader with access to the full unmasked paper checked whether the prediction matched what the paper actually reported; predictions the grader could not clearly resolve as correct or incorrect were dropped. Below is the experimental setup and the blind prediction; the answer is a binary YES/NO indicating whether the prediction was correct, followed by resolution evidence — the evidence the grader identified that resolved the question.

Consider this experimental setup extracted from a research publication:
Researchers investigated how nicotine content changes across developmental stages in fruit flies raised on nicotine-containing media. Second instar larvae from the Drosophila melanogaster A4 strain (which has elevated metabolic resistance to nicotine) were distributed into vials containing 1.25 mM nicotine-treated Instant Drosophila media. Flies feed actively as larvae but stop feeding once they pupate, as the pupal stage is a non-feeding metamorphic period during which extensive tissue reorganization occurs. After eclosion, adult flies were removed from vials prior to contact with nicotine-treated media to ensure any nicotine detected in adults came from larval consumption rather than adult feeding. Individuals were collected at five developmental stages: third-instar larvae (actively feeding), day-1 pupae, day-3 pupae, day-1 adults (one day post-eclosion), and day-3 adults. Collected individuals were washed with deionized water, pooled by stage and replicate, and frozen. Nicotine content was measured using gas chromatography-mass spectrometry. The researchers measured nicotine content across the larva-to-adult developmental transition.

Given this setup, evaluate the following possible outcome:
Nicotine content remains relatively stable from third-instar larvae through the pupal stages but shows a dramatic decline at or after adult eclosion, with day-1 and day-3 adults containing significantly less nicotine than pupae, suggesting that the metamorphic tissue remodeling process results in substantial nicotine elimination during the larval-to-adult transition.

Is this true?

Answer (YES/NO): NO